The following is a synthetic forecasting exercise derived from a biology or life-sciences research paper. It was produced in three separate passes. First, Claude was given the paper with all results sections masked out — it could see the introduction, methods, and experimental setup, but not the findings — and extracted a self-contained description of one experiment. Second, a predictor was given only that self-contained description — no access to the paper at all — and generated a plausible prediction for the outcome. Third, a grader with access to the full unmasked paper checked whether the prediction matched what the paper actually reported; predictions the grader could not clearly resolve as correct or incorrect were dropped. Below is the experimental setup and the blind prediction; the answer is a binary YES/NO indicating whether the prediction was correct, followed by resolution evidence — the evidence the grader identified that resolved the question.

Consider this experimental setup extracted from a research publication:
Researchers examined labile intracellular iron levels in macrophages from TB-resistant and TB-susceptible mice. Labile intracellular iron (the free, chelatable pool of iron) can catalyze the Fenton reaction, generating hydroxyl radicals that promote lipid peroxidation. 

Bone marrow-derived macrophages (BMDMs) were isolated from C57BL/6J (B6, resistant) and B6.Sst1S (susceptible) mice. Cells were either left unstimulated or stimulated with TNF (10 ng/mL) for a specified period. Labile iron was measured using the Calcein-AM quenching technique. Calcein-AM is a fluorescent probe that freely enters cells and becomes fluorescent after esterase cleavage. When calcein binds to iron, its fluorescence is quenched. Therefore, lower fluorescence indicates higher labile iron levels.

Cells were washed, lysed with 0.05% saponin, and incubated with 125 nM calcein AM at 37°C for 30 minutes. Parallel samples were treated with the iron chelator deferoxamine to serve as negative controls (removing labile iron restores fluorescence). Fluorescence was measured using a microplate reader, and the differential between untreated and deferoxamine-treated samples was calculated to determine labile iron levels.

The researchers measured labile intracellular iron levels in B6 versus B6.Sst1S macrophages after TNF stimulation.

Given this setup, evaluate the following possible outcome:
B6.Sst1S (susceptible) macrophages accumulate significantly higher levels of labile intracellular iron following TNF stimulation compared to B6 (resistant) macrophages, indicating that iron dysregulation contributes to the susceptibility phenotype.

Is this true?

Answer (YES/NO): YES